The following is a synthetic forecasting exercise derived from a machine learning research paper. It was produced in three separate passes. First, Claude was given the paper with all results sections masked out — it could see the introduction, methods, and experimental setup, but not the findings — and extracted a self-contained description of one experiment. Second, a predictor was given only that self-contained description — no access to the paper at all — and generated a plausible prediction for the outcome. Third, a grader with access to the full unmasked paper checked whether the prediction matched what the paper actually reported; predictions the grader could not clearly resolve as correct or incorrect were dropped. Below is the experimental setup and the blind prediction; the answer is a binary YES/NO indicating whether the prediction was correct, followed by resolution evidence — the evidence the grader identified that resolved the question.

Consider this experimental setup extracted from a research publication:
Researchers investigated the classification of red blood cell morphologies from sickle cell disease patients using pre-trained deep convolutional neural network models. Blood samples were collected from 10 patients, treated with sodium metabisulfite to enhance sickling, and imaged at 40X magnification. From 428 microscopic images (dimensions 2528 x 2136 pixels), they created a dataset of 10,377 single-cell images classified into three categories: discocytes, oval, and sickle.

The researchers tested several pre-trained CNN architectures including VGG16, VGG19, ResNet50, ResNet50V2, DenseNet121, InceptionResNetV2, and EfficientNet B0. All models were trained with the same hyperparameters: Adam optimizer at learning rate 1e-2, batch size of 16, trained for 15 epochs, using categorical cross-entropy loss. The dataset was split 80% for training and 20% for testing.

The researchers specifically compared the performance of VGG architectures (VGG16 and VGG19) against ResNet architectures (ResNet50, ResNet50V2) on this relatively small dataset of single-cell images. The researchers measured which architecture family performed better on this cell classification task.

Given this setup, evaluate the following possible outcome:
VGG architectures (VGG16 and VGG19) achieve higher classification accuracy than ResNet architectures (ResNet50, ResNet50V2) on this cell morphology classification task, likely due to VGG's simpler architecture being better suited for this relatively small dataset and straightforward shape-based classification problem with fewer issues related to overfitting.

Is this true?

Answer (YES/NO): NO